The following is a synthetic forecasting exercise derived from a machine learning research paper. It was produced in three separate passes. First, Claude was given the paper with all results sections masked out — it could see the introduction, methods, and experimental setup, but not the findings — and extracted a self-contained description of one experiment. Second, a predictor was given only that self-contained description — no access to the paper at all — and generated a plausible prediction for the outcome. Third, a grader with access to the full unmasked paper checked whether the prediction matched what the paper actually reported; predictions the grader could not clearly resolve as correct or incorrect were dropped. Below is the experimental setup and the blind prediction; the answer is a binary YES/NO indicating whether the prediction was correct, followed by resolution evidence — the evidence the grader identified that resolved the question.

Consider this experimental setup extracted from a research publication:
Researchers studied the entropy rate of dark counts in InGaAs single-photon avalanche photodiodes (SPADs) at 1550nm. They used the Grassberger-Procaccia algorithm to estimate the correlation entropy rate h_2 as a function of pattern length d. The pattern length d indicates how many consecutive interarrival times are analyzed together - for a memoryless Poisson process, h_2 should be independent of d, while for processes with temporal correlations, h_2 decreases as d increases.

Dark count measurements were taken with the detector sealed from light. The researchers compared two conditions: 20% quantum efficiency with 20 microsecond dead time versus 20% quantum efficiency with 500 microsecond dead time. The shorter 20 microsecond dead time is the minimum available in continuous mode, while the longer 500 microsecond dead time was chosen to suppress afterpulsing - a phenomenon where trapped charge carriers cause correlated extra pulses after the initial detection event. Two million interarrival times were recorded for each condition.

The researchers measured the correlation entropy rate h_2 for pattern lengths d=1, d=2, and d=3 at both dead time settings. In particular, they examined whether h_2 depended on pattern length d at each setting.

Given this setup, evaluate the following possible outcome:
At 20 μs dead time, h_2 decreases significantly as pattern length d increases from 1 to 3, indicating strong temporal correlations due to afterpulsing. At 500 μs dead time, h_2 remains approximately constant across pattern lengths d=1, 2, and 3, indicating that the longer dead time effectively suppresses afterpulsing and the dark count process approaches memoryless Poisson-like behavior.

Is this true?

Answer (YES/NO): YES